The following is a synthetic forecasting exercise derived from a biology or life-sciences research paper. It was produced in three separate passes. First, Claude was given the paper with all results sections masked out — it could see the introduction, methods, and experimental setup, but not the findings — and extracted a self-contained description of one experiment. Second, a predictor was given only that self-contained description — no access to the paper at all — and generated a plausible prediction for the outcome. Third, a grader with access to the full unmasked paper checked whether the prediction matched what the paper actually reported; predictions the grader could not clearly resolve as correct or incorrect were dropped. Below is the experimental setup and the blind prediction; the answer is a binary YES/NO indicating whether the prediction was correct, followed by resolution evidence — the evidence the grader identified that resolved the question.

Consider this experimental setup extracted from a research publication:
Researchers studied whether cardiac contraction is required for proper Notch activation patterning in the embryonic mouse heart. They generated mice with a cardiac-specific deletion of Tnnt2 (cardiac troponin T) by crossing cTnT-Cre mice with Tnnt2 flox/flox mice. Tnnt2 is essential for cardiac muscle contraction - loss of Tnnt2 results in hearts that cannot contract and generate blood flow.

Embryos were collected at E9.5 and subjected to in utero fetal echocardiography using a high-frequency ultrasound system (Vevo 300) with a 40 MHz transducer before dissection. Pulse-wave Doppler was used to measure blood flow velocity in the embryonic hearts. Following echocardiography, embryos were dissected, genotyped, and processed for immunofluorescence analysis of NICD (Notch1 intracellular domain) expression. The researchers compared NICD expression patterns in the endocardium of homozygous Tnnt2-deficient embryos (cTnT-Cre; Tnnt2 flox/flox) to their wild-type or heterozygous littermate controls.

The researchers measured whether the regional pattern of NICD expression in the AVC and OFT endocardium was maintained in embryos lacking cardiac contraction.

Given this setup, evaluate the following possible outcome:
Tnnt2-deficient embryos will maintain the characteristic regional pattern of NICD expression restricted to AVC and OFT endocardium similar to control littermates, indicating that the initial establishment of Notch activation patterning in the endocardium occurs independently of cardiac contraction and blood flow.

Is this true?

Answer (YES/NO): NO